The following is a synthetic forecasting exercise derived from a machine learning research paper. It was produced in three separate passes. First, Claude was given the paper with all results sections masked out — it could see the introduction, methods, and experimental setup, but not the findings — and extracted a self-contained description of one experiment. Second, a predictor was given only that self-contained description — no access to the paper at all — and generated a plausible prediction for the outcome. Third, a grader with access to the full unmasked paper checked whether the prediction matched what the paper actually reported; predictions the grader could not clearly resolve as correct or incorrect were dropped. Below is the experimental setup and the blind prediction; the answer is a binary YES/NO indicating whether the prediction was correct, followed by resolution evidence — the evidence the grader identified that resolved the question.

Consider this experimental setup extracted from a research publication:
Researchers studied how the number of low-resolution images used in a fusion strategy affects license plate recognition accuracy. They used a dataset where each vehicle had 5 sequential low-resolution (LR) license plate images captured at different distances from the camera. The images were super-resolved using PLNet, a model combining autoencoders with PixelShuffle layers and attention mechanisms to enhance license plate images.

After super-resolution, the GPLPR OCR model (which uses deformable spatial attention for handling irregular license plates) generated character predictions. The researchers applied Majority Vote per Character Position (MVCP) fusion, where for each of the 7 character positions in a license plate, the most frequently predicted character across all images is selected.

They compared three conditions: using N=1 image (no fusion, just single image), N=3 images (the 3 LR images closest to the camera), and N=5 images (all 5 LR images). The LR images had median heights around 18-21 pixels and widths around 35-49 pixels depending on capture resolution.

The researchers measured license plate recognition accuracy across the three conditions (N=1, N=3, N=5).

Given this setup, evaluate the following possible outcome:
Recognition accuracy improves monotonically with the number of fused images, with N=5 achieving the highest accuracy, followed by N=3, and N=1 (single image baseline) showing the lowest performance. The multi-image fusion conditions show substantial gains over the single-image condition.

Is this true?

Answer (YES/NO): YES